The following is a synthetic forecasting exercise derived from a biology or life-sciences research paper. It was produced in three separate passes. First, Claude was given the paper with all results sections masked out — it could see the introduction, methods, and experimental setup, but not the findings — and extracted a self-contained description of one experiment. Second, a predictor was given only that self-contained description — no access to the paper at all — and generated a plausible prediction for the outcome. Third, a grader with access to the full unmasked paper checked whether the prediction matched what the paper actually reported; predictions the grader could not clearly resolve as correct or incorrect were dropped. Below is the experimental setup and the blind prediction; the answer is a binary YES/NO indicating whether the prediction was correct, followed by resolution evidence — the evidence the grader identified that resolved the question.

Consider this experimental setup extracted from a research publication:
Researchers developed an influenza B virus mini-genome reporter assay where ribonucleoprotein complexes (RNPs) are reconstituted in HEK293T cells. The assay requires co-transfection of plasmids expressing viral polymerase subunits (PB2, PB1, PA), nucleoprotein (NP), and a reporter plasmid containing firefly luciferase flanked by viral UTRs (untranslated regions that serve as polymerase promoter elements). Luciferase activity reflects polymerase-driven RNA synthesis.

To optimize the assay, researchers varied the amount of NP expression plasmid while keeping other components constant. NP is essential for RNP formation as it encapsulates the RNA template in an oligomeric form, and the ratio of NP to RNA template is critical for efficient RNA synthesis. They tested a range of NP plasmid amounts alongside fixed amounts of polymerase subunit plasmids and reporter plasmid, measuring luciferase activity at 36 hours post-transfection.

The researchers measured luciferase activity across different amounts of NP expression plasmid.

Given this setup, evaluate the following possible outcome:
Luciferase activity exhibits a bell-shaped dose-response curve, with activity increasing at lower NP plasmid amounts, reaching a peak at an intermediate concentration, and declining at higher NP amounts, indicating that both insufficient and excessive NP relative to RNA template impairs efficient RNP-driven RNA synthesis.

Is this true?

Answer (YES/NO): NO